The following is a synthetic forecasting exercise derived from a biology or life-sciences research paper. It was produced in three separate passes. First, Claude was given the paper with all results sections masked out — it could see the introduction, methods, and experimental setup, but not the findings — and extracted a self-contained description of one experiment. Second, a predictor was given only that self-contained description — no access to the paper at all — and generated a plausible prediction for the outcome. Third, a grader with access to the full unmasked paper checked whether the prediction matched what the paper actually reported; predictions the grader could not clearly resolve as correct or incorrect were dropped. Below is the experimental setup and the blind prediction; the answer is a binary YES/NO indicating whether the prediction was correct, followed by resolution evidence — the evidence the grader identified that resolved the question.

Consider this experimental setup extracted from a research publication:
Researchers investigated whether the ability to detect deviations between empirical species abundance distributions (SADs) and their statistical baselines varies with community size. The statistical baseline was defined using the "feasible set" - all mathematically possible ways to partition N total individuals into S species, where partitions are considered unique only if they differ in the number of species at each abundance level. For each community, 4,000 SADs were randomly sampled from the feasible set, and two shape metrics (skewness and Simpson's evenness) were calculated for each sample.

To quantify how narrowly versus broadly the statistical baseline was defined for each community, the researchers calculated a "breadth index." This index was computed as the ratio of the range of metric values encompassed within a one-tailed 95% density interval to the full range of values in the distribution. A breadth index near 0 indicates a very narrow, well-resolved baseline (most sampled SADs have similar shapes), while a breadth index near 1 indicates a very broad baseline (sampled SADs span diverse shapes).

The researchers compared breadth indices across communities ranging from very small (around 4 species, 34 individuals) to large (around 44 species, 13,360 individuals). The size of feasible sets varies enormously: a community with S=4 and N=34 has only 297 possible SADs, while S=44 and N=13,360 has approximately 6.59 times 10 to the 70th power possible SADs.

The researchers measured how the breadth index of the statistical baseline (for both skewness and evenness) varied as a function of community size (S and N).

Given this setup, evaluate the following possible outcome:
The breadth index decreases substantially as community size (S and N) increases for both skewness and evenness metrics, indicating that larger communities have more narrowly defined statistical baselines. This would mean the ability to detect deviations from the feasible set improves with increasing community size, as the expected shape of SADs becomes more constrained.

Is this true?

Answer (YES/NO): YES